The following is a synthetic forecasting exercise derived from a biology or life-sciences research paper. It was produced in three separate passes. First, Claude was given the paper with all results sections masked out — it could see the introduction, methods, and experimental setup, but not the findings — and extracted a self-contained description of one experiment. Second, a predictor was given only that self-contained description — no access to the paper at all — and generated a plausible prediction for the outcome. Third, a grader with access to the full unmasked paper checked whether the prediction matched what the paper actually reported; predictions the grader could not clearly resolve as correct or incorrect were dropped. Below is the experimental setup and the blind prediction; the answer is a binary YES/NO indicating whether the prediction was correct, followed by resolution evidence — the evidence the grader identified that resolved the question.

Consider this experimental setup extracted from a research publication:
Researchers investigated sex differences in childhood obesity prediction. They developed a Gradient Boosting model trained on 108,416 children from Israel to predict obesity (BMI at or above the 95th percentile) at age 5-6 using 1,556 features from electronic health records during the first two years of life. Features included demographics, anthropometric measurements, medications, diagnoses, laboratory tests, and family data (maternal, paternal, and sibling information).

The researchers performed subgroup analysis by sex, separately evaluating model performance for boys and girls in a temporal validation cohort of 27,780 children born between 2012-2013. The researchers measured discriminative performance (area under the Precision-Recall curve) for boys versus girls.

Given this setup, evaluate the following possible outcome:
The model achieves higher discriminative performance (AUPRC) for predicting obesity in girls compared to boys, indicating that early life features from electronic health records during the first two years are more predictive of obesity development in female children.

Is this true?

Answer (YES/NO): NO